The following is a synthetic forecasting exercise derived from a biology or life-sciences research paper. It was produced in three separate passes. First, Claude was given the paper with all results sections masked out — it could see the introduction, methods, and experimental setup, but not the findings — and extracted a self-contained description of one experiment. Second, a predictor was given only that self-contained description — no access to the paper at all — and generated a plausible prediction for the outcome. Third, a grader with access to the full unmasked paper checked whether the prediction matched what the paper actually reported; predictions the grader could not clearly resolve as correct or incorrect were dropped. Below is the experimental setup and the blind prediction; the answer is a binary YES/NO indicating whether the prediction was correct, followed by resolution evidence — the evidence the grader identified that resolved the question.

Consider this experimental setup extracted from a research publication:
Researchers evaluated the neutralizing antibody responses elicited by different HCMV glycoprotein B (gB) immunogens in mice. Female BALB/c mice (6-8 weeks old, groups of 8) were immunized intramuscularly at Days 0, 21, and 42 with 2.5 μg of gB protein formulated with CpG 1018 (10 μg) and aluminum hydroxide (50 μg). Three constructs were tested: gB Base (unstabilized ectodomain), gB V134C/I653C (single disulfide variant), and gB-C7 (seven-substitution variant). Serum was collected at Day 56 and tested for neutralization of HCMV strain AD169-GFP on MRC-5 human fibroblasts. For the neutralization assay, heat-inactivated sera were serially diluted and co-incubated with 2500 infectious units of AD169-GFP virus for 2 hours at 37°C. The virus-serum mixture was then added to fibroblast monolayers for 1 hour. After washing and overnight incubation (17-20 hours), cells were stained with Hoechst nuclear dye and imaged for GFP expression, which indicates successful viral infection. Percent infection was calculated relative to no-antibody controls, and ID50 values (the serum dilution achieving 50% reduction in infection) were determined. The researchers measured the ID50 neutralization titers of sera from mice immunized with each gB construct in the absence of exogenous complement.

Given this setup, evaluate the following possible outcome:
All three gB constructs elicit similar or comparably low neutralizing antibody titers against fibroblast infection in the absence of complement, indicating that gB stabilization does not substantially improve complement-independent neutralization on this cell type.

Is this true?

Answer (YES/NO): YES